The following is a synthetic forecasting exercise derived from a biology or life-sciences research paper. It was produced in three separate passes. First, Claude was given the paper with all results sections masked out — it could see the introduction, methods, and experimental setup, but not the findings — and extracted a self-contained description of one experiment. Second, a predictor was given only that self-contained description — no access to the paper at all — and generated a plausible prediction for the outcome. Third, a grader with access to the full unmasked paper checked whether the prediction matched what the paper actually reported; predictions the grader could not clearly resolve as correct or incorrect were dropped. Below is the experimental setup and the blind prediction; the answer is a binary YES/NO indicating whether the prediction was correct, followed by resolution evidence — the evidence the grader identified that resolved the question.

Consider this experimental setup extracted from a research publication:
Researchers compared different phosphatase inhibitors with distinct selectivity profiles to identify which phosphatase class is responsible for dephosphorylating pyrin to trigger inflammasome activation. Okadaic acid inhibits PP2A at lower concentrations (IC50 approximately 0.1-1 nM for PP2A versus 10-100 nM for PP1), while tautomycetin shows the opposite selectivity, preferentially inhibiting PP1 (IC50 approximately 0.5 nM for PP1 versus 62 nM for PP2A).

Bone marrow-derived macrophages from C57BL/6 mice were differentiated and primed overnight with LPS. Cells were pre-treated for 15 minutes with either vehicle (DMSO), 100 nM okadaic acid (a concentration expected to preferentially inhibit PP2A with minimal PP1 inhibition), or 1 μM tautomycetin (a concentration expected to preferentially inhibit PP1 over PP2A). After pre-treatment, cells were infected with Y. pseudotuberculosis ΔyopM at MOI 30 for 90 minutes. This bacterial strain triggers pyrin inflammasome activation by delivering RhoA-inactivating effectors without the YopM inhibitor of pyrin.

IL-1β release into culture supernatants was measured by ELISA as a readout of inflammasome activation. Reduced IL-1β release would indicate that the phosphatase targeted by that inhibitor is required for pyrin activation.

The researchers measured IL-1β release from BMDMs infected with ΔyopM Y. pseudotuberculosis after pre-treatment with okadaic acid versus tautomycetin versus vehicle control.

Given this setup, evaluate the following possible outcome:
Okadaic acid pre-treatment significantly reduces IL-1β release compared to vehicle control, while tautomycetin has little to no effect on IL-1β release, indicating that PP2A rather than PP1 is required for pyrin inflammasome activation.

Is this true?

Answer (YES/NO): NO